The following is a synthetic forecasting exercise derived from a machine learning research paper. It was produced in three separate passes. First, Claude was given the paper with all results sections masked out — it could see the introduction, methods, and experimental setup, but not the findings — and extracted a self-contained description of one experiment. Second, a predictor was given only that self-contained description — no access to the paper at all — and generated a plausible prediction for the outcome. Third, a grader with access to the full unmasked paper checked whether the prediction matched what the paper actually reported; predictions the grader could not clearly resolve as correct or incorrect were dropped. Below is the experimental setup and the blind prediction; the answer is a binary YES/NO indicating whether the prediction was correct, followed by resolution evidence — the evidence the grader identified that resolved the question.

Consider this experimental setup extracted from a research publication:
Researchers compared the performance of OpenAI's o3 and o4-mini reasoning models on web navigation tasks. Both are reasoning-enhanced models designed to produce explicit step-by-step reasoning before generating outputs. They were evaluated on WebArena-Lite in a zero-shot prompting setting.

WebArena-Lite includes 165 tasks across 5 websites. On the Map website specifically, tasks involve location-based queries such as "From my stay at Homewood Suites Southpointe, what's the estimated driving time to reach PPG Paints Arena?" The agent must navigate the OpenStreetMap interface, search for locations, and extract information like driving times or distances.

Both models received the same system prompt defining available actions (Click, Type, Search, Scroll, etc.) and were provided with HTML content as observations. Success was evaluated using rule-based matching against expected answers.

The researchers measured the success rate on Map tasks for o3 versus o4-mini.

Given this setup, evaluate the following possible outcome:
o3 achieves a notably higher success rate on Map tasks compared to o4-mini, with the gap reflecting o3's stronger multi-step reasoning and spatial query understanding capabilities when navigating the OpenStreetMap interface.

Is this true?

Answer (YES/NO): YES